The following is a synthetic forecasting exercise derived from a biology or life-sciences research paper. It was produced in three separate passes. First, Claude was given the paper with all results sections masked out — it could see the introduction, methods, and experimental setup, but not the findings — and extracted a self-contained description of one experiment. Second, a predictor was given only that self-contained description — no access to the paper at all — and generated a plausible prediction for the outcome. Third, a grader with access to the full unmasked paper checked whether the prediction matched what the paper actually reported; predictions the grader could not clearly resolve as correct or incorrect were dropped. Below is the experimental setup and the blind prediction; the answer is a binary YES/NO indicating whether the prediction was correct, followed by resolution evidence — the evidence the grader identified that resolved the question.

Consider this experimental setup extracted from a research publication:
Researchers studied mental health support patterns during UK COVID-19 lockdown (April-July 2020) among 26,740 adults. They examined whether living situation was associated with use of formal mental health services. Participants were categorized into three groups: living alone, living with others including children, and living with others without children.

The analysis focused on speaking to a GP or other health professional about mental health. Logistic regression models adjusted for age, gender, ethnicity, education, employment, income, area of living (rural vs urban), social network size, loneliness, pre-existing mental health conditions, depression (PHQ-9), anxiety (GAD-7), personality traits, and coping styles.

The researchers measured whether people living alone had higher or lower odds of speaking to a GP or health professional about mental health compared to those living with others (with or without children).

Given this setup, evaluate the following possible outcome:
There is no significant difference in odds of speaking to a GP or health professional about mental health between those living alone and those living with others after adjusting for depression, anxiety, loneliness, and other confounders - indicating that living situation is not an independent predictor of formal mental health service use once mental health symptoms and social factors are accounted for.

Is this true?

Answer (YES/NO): YES